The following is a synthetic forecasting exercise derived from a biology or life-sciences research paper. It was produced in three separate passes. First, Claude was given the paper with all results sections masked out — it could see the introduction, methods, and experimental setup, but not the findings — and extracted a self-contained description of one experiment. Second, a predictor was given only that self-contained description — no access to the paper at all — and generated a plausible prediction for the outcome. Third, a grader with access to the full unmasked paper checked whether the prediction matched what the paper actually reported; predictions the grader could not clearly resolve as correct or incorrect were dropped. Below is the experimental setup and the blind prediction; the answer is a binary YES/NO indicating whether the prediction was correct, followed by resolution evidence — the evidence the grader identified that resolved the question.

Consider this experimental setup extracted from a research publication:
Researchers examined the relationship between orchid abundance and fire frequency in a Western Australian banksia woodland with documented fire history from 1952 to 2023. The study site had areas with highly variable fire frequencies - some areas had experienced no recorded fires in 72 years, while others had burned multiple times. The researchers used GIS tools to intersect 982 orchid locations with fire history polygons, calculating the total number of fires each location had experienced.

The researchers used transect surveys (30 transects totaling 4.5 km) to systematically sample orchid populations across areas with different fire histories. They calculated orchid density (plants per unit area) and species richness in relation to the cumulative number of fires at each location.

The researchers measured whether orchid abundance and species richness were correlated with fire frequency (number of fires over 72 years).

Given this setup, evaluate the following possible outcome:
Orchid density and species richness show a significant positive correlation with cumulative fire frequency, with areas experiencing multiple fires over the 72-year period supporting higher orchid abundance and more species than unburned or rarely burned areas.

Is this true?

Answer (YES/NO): NO